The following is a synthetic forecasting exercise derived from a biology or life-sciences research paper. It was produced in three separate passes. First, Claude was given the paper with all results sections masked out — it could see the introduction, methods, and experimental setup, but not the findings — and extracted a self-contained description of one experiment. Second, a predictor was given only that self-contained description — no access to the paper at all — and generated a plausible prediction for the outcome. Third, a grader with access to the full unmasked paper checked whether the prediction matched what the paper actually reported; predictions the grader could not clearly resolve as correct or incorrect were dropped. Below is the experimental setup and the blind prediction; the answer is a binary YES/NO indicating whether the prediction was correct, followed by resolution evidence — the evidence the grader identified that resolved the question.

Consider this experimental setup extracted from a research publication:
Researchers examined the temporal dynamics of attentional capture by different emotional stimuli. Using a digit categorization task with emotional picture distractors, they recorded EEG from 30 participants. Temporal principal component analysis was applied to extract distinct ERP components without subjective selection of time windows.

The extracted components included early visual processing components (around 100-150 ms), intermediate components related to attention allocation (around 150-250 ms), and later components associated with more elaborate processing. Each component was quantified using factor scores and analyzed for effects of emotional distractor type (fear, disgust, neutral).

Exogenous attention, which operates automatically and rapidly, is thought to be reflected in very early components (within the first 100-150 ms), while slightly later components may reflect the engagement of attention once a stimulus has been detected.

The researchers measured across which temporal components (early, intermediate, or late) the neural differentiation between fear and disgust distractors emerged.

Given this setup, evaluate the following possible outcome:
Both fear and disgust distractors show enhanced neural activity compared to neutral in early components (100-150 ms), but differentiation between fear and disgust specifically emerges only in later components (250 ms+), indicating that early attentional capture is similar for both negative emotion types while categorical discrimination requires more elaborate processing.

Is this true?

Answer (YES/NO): NO